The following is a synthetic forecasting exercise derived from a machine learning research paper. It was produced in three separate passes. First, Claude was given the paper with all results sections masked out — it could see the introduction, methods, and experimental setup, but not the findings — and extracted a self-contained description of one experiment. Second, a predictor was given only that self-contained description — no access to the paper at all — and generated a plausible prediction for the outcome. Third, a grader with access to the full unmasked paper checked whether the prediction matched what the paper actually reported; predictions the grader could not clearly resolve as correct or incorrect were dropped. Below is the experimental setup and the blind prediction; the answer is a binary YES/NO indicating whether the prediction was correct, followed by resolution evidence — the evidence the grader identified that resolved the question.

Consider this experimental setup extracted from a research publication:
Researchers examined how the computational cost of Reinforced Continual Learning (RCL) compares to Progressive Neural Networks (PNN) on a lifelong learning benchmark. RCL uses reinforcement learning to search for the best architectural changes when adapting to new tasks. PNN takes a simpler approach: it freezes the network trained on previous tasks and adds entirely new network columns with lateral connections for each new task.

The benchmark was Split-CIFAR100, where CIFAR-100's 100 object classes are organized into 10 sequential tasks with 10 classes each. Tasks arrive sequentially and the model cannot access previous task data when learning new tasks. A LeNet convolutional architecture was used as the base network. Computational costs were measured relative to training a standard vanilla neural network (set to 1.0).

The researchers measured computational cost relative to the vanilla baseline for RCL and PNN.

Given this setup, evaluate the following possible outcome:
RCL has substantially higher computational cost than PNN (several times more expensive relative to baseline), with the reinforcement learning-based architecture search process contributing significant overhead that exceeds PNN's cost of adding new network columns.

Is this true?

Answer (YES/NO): YES